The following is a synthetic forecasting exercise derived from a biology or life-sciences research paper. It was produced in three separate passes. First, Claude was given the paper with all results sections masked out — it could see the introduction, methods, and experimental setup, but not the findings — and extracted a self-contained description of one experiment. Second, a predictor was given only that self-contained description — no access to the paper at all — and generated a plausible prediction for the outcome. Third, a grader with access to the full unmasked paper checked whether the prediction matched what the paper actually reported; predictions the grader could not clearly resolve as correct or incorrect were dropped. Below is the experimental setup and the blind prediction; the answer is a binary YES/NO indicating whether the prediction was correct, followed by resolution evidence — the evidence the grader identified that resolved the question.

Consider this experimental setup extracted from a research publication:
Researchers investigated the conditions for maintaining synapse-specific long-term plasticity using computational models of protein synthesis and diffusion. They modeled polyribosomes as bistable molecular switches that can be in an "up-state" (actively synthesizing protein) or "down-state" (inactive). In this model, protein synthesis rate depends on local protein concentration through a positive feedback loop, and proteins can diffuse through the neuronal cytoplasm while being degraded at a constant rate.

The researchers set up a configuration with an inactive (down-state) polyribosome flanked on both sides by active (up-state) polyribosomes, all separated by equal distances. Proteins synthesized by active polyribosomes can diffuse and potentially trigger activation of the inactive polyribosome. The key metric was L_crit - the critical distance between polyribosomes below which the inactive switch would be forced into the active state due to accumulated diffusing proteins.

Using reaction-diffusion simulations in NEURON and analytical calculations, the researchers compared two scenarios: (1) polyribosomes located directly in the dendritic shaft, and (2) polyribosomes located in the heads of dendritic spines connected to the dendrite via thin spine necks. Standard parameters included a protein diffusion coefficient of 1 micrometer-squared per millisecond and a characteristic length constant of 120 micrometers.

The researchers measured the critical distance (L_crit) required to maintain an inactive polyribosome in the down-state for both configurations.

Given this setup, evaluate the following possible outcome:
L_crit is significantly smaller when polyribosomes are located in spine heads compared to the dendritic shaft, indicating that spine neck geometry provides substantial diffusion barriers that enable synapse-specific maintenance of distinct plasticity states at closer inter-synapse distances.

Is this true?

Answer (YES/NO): YES